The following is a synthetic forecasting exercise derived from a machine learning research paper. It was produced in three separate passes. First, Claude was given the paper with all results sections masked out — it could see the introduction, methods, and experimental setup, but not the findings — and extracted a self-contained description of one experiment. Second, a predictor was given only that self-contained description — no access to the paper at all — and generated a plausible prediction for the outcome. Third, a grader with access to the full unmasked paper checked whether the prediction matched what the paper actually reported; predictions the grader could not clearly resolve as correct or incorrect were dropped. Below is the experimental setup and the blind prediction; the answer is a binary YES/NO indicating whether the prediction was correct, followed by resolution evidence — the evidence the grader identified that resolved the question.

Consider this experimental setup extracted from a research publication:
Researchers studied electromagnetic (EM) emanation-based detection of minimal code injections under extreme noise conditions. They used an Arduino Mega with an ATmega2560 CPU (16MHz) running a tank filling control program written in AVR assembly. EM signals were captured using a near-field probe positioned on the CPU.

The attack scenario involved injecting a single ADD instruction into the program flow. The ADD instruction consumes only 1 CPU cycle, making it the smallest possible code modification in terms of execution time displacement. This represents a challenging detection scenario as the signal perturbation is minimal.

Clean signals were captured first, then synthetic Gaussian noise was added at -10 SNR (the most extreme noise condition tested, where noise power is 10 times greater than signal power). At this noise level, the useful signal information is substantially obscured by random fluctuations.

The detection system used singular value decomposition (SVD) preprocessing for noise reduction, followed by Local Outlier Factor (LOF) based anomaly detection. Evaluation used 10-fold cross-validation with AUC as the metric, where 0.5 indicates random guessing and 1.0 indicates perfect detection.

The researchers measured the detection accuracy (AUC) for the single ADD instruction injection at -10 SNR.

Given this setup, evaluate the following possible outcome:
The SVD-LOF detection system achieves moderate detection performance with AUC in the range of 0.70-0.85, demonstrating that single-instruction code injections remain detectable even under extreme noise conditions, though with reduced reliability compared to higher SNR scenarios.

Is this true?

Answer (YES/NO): NO